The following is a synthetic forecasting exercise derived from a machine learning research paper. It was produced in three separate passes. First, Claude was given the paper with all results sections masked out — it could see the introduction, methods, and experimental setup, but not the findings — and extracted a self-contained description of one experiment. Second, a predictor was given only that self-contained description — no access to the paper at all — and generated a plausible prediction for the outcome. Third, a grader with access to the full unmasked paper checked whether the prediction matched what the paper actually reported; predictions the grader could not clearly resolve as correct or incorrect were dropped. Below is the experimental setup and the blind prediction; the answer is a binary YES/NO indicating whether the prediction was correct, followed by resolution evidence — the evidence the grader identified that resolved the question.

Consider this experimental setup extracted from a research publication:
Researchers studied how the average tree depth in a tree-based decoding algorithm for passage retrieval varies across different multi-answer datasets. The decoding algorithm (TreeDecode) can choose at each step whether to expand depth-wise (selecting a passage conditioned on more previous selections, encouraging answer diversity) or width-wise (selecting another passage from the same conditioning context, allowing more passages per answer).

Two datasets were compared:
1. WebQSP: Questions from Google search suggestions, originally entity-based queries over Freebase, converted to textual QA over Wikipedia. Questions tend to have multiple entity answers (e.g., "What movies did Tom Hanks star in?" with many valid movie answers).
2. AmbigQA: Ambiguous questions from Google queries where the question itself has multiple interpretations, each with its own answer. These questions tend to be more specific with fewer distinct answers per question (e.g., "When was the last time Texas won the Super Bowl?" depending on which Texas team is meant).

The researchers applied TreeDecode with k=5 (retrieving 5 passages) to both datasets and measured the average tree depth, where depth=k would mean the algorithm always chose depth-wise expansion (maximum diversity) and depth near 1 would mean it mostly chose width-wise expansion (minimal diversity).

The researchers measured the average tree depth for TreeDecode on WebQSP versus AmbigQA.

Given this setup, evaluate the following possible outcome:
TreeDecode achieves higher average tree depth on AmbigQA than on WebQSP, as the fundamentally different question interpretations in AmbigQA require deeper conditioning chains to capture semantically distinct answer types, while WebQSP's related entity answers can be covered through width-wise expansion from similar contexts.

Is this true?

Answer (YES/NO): NO